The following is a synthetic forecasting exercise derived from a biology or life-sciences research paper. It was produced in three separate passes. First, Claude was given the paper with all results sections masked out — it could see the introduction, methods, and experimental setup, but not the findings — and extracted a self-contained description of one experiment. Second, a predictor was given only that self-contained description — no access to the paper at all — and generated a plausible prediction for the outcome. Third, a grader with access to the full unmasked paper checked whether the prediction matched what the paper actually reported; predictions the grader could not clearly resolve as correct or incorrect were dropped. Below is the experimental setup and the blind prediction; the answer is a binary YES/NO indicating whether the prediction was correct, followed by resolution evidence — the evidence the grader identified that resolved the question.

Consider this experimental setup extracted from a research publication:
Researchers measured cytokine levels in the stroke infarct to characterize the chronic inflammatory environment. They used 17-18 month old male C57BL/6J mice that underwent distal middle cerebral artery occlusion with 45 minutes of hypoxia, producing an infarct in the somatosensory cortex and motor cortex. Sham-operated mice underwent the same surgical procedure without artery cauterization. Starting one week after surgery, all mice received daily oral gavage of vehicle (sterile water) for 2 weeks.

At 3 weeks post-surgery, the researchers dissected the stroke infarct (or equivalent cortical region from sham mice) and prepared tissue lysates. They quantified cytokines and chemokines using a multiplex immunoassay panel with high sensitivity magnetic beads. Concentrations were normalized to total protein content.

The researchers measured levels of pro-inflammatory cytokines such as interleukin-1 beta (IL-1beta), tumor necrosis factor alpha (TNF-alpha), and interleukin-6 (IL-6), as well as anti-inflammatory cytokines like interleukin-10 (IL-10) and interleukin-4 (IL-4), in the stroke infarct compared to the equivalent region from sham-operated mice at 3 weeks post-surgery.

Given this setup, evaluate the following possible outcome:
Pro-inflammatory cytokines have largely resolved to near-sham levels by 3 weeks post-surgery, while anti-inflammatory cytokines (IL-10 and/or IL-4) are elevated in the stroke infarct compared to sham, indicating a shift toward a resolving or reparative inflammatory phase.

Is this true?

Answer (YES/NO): NO